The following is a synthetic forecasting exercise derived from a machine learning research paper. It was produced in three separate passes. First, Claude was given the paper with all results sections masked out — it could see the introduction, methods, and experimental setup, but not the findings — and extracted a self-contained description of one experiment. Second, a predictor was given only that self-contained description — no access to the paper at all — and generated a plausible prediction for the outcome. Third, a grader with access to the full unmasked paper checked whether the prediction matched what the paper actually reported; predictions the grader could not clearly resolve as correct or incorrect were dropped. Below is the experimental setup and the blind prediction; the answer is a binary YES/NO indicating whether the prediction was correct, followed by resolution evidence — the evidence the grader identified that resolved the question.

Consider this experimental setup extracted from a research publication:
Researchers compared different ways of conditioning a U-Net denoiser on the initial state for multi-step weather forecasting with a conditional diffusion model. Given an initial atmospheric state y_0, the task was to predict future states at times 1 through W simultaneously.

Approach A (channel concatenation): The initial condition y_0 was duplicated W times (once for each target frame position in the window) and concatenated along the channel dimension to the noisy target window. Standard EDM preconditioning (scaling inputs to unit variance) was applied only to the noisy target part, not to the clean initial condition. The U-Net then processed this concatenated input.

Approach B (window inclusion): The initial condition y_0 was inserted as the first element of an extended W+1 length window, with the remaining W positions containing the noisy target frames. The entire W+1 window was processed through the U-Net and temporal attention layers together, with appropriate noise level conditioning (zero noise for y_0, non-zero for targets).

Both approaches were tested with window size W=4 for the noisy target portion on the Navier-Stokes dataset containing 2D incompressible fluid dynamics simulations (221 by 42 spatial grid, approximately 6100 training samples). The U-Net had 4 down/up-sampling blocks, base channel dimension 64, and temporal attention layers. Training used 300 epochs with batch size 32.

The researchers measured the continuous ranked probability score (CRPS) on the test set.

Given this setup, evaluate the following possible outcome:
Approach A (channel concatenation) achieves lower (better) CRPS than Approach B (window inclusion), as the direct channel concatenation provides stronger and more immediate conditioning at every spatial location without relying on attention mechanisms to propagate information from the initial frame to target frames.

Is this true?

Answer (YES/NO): YES